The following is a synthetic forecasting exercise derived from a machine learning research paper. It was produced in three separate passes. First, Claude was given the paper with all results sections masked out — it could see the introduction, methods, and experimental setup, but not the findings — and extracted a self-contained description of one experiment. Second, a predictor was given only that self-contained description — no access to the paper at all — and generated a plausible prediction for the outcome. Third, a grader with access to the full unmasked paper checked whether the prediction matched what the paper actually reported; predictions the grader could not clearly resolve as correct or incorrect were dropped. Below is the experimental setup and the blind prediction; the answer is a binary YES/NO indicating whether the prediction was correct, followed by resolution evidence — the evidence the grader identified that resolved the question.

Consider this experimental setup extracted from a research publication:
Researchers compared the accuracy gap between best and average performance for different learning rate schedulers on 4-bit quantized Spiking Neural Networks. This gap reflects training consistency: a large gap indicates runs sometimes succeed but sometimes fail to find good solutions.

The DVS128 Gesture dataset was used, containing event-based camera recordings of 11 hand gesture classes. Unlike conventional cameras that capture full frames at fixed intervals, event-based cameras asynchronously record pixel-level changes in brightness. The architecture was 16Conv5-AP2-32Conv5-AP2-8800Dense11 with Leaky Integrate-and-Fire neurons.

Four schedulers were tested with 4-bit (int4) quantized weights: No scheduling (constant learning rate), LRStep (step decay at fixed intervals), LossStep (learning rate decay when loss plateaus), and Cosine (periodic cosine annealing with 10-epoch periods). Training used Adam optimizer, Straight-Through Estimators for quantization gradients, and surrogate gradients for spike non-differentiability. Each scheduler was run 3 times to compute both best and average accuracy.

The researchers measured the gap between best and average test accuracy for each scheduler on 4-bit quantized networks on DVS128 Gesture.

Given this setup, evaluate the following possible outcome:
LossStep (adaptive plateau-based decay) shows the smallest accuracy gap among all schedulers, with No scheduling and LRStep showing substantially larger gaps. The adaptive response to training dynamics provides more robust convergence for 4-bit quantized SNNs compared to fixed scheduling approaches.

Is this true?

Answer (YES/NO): NO